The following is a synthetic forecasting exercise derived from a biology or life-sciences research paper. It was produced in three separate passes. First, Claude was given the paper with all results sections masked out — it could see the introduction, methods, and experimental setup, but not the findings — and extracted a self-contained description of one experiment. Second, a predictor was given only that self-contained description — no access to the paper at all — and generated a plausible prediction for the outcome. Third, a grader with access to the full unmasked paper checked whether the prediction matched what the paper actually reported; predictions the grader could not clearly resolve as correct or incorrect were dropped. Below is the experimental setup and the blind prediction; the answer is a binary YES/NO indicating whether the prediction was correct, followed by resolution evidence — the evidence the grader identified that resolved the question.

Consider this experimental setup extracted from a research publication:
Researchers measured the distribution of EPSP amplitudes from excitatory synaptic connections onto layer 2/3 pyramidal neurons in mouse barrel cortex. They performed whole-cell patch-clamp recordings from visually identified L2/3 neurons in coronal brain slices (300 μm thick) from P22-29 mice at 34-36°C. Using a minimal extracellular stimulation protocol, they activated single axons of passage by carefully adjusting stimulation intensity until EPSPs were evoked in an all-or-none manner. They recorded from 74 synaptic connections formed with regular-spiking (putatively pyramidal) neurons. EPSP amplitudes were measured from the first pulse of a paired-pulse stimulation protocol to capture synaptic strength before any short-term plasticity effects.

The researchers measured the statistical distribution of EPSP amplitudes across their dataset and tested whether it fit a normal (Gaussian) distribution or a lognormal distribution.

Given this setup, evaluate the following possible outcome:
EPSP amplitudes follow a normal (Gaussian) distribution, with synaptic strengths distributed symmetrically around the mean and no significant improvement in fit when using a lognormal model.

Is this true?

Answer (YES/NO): NO